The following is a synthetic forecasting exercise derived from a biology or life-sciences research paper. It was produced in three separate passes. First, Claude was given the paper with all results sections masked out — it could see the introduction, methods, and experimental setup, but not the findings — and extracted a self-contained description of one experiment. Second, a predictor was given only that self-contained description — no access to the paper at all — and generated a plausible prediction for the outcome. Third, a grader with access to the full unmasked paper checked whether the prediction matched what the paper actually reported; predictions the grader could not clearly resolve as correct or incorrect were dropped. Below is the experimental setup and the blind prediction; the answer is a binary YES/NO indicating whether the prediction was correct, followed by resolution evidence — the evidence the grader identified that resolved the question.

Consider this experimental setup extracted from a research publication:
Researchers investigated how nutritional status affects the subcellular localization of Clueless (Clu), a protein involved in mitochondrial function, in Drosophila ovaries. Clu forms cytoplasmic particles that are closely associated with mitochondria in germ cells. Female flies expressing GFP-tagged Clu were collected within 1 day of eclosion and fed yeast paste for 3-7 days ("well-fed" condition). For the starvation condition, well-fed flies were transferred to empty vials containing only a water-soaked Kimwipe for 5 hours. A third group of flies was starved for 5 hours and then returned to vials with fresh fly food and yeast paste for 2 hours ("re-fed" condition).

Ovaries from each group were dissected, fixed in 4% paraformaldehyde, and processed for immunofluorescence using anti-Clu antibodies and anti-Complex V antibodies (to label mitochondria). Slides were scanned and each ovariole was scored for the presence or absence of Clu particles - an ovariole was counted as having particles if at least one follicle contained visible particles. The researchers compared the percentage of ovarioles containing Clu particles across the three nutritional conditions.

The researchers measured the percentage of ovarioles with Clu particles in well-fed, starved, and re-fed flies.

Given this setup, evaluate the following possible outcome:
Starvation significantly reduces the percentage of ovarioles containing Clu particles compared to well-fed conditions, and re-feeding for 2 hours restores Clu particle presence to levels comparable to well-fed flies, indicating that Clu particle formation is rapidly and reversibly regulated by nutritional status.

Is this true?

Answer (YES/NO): YES